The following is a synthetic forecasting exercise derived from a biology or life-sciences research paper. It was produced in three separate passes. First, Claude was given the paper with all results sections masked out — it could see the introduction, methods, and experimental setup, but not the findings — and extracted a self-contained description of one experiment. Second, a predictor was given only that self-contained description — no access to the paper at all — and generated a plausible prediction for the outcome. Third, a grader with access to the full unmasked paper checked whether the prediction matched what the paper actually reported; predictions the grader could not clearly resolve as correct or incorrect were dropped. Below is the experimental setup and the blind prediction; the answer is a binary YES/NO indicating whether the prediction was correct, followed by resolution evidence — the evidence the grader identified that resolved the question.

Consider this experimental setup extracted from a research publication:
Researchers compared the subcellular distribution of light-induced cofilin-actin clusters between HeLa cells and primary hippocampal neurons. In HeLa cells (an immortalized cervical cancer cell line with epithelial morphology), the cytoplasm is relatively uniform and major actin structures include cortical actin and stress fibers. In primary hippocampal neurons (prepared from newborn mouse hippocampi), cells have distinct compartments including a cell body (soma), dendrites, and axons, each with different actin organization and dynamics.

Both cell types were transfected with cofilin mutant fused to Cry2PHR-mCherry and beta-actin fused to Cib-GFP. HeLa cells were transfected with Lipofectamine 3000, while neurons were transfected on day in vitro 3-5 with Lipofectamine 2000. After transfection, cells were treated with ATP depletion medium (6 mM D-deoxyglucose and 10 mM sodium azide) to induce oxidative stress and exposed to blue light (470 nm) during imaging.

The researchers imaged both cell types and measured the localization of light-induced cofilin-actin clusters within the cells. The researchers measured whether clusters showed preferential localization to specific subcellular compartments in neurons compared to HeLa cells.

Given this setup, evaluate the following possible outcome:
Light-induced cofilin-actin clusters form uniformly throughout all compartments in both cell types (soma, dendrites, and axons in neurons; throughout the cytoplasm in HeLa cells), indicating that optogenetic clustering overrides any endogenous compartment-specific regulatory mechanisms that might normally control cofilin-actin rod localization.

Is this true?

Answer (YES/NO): NO